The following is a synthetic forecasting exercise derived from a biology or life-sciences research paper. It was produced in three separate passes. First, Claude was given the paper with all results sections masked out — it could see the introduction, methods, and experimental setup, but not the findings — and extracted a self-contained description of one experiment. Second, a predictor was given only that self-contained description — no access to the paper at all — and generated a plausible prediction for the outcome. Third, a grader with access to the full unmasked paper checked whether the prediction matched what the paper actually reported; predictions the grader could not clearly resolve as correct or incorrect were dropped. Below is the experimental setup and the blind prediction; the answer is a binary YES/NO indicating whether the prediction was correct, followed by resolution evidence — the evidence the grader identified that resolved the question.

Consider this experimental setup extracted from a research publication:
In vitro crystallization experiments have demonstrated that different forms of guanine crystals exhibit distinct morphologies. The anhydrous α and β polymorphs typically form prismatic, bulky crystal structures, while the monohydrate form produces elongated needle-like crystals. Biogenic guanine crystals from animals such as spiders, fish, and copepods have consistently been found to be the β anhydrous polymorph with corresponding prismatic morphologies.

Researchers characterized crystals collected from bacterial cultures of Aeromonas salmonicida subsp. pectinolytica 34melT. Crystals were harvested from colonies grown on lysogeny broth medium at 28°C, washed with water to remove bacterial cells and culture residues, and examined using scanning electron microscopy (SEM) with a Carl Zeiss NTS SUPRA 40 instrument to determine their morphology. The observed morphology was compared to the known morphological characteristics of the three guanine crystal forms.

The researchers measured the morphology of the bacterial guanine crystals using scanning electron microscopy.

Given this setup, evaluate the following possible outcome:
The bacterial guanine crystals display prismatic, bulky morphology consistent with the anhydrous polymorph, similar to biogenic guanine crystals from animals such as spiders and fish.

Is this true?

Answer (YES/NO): NO